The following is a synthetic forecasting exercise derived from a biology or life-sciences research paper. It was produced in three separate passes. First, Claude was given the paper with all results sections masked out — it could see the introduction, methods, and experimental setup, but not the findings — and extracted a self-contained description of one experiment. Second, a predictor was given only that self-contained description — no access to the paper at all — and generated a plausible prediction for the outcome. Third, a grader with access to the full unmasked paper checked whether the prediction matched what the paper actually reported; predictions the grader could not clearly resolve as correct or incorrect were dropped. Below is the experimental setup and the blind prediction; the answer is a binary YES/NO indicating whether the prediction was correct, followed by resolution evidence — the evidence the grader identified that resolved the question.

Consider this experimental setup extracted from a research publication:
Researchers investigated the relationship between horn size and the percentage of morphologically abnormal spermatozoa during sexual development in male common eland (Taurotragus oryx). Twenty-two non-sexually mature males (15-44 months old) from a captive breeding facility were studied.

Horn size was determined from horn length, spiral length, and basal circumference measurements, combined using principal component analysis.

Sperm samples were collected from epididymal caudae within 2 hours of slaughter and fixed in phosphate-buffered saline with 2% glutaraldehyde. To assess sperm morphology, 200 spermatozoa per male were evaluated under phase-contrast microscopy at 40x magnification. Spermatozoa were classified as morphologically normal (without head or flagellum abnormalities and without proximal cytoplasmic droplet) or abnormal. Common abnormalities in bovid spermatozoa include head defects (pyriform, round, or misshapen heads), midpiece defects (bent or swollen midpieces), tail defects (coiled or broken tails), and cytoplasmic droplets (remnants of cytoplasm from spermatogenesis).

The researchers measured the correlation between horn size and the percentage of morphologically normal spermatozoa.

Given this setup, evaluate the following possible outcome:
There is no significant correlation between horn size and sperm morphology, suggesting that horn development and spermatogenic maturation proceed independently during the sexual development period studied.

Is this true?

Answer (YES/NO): YES